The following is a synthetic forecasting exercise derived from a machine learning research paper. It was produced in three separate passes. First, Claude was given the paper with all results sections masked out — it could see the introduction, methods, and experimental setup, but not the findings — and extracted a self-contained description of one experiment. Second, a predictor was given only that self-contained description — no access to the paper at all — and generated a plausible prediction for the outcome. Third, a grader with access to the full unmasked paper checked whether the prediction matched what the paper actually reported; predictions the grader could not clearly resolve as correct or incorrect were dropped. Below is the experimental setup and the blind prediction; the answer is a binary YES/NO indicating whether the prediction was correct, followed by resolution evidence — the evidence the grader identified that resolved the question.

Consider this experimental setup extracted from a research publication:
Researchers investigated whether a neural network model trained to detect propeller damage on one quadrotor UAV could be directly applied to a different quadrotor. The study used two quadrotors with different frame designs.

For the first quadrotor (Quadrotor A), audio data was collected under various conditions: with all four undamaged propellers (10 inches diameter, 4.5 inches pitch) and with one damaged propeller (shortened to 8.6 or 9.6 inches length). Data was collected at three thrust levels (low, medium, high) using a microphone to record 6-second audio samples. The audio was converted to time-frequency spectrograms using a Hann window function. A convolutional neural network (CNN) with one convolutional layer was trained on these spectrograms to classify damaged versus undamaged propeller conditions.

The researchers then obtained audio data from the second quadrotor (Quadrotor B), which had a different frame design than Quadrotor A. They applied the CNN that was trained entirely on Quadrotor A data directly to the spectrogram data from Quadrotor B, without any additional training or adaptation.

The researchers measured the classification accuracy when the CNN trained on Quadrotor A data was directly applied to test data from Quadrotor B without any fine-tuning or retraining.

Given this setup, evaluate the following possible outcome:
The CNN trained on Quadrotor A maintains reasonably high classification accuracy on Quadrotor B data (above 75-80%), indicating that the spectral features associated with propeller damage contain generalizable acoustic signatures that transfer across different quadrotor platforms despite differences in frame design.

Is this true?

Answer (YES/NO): NO